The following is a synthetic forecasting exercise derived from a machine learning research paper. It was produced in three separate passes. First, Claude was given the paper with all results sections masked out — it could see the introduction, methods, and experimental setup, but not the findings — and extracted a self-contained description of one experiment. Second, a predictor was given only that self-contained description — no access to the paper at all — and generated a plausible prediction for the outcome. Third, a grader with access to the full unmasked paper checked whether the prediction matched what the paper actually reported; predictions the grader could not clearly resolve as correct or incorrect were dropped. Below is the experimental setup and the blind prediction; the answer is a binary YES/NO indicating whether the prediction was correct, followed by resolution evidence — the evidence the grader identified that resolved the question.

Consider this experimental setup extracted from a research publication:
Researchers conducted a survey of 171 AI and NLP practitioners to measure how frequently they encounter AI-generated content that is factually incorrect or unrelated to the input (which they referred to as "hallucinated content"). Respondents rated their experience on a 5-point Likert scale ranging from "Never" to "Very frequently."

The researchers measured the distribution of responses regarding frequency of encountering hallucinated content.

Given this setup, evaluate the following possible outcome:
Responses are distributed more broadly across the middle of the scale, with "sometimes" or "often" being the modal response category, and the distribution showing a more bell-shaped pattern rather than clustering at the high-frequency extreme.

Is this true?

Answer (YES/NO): YES